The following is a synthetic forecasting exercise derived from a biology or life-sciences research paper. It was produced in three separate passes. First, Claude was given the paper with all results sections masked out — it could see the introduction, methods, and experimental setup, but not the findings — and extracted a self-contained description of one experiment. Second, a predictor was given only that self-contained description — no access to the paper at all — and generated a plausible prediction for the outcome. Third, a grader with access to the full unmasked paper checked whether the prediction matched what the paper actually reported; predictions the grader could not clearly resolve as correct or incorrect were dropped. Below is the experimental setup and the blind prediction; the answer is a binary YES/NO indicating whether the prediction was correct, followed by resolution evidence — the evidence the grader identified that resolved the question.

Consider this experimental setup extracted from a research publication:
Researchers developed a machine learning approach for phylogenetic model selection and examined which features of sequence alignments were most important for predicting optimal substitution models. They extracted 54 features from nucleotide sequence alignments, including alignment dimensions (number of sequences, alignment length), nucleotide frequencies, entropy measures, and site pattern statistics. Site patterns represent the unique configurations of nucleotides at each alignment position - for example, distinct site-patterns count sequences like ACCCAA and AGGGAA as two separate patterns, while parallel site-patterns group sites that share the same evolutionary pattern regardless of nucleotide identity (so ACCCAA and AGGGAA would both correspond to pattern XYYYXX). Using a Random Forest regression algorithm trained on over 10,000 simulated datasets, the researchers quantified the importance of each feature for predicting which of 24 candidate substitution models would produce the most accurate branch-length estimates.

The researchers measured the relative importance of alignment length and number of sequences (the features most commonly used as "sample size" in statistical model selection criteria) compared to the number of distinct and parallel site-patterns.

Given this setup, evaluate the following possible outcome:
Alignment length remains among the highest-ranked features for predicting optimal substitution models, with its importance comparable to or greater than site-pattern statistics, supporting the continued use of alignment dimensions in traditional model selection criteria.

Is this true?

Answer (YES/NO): NO